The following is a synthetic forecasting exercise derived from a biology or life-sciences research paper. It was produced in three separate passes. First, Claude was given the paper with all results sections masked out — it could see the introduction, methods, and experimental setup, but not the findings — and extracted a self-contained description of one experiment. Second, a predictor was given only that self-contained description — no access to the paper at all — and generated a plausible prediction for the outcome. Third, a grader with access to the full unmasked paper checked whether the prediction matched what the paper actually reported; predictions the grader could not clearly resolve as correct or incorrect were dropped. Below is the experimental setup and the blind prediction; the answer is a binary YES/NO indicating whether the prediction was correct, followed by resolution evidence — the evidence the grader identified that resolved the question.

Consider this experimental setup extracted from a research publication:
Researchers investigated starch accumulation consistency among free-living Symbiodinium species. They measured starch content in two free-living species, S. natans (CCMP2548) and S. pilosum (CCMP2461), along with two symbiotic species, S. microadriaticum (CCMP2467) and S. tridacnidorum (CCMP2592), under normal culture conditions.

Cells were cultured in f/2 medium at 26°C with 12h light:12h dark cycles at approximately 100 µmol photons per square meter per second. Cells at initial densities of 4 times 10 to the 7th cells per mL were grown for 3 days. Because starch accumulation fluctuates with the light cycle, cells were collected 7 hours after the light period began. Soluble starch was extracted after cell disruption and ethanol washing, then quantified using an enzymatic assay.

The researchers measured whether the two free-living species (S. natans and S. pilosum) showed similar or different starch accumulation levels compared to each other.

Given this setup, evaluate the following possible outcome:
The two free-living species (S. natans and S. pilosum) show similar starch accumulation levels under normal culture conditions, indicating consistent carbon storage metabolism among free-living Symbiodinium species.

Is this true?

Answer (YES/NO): YES